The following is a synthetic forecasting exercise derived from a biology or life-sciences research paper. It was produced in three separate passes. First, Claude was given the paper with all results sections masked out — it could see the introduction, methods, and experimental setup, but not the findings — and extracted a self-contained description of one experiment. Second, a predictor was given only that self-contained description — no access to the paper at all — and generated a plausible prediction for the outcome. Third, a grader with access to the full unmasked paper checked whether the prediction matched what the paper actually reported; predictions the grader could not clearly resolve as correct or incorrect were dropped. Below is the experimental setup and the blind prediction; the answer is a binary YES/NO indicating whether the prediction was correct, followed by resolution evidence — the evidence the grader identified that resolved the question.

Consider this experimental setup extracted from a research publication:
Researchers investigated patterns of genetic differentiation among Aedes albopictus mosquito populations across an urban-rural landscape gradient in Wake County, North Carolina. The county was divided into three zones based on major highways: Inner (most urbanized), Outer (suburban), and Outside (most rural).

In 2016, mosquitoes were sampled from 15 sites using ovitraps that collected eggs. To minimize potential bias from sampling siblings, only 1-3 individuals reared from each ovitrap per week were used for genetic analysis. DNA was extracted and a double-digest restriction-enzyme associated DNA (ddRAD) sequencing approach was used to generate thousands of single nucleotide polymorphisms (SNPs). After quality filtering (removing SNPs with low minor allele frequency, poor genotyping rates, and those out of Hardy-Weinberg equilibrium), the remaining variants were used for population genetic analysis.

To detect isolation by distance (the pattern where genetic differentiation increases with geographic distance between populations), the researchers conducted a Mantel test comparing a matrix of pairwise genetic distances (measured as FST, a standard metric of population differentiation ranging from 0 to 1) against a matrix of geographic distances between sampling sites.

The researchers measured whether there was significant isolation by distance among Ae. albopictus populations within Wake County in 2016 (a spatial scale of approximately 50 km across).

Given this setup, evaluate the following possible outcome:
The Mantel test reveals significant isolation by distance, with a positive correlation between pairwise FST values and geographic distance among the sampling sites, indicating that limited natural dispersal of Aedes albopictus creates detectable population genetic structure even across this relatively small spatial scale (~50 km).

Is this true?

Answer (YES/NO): NO